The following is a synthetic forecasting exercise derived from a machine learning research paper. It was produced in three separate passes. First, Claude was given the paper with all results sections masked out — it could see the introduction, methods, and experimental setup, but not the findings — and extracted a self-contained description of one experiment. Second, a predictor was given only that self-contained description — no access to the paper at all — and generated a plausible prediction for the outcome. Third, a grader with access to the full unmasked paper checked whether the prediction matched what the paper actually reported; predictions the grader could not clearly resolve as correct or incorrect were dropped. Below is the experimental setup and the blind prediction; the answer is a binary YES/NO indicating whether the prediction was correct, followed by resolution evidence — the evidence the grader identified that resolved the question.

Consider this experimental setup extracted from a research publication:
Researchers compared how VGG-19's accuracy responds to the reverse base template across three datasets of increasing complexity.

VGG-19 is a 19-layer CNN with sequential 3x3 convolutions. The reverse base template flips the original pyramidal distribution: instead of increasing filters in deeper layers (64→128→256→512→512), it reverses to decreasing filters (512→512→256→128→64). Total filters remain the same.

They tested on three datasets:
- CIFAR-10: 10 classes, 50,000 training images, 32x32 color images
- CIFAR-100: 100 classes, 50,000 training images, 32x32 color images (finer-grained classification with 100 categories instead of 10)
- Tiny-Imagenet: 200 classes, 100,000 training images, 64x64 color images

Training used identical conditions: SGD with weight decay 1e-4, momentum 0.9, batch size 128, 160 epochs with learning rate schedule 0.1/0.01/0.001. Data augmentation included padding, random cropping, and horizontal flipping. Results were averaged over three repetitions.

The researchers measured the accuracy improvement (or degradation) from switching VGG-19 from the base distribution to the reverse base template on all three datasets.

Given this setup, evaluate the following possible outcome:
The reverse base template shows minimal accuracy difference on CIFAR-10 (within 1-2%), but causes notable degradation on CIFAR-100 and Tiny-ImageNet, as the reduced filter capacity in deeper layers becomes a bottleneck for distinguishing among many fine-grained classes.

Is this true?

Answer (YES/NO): NO